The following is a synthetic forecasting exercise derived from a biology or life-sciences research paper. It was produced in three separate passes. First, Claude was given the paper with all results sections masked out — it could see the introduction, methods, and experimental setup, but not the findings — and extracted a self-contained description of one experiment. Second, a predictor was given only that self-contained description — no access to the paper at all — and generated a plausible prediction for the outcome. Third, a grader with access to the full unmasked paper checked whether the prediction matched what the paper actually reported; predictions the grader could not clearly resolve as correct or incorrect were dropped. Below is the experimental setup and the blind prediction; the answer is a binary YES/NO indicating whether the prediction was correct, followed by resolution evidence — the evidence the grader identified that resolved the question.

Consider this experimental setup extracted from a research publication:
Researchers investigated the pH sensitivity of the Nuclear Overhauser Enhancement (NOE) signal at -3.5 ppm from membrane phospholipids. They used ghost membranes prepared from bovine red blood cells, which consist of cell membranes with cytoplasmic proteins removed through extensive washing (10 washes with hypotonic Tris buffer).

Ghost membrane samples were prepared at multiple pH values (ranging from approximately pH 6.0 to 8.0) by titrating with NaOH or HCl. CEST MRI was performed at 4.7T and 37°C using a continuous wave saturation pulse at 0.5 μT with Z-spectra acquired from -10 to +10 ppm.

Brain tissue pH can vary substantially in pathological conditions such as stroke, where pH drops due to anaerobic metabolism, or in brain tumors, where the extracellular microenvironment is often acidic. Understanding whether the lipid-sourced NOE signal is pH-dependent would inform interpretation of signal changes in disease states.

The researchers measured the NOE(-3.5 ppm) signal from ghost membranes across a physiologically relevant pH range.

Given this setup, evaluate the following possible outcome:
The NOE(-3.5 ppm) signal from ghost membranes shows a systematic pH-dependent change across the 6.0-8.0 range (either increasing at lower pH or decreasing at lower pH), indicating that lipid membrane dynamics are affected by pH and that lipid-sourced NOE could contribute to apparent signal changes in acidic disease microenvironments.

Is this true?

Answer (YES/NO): NO